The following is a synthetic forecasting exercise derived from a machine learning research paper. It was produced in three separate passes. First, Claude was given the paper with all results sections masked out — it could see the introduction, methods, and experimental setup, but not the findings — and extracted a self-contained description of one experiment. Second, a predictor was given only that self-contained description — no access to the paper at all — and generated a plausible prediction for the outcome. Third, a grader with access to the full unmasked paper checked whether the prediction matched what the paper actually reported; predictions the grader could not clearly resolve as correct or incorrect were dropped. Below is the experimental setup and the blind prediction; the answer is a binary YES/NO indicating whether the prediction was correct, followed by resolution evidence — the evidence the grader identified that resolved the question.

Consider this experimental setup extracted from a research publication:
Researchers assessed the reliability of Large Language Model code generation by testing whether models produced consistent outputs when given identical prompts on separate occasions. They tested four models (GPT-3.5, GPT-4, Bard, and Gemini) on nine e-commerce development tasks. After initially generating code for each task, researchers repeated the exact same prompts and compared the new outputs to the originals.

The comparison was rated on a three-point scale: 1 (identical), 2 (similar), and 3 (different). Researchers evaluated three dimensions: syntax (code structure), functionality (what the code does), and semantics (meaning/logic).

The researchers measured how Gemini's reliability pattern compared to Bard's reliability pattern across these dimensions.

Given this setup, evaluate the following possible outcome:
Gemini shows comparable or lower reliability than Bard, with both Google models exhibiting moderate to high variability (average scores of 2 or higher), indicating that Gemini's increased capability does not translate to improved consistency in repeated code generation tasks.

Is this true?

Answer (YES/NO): NO